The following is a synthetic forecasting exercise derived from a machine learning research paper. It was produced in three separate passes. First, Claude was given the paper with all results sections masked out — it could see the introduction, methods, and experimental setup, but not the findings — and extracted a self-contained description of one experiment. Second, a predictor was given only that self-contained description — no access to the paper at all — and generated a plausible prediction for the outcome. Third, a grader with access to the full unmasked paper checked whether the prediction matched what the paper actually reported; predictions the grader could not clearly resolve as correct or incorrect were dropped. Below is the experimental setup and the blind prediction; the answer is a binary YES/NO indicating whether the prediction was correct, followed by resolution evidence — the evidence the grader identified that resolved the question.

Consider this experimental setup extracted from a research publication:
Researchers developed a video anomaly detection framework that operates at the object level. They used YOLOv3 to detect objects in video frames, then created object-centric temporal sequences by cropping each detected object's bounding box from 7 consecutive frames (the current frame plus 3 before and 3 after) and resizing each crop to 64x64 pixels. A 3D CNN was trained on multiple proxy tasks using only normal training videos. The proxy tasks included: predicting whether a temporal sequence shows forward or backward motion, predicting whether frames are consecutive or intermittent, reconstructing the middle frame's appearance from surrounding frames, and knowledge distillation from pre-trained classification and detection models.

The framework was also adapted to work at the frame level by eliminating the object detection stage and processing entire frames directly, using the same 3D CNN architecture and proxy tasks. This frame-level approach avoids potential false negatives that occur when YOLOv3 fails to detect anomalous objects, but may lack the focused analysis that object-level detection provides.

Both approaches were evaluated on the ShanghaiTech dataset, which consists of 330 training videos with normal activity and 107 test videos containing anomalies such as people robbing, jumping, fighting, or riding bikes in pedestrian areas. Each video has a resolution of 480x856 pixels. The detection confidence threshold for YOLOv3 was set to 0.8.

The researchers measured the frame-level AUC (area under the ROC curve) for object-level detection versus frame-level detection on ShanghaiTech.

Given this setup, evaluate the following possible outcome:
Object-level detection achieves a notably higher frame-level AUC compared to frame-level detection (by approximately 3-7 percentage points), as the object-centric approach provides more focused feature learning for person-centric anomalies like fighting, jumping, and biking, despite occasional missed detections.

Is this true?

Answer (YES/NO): YES